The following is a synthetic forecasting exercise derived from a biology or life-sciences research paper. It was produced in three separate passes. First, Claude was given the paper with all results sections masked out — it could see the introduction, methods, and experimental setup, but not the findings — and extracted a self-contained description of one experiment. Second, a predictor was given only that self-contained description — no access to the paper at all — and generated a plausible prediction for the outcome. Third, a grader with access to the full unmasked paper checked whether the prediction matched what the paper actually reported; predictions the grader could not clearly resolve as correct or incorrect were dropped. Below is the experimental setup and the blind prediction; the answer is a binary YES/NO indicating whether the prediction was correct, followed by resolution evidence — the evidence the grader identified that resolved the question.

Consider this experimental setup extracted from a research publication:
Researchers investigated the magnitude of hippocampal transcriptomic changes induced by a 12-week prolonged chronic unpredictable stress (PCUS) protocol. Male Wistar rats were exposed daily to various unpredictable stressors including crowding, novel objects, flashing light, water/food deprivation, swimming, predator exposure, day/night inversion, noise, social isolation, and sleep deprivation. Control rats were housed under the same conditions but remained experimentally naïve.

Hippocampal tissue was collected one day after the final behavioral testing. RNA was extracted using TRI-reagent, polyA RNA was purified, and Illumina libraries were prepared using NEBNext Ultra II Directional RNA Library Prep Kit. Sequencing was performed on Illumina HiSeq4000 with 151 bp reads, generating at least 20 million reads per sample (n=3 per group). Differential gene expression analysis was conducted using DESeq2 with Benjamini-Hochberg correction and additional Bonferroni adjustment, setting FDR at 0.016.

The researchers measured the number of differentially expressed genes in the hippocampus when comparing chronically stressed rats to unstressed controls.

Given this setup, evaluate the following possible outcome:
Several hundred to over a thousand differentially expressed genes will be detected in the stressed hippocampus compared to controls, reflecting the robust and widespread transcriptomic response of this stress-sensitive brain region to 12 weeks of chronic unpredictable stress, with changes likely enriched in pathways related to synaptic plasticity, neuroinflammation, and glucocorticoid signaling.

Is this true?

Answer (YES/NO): YES